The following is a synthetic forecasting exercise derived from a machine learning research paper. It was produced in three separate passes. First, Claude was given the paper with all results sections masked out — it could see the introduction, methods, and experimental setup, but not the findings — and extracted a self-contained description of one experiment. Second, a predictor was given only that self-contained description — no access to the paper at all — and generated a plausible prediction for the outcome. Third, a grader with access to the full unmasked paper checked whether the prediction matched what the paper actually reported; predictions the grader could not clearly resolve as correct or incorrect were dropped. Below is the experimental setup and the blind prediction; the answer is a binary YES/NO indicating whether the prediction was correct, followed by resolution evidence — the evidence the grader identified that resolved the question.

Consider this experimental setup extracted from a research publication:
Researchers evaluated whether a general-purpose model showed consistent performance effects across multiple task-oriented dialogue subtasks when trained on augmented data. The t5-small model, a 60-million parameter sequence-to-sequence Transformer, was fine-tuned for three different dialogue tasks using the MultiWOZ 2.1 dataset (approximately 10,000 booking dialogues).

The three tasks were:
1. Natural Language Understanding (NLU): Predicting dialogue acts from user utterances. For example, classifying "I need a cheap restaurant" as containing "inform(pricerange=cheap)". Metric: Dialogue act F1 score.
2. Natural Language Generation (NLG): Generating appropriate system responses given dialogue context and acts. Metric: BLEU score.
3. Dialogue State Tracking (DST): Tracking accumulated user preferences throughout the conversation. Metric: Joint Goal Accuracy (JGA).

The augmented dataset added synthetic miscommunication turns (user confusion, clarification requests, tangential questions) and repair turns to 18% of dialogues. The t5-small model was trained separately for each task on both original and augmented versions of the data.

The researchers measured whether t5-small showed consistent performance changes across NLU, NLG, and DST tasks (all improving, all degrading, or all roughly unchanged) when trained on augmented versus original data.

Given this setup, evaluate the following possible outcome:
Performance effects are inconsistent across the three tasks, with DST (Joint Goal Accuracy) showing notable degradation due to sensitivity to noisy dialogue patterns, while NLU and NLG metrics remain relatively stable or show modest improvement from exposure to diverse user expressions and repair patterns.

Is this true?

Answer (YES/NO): NO